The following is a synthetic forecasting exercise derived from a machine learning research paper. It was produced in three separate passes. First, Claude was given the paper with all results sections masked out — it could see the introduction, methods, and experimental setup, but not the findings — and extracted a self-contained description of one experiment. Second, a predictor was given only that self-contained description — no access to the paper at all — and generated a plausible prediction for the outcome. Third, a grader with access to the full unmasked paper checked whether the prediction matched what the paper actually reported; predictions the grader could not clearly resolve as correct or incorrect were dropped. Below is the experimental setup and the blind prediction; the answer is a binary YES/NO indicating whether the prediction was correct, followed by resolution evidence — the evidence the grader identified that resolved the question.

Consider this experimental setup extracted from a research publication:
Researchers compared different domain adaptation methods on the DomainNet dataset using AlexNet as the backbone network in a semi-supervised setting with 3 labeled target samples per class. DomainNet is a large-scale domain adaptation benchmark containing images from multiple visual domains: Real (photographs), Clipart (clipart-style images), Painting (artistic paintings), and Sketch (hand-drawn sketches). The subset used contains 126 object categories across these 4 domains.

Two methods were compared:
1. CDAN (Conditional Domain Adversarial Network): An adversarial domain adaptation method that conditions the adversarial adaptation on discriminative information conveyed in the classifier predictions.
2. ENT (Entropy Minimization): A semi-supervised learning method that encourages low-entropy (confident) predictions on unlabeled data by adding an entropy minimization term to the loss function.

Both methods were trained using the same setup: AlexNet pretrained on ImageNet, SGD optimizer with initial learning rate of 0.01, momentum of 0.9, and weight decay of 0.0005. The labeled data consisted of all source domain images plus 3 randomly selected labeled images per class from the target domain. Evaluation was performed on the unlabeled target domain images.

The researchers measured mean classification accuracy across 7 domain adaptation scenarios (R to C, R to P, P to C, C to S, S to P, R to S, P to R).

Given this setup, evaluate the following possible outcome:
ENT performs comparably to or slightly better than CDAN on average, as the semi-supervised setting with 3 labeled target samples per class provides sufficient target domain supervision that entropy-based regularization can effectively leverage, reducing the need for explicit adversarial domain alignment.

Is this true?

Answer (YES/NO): NO